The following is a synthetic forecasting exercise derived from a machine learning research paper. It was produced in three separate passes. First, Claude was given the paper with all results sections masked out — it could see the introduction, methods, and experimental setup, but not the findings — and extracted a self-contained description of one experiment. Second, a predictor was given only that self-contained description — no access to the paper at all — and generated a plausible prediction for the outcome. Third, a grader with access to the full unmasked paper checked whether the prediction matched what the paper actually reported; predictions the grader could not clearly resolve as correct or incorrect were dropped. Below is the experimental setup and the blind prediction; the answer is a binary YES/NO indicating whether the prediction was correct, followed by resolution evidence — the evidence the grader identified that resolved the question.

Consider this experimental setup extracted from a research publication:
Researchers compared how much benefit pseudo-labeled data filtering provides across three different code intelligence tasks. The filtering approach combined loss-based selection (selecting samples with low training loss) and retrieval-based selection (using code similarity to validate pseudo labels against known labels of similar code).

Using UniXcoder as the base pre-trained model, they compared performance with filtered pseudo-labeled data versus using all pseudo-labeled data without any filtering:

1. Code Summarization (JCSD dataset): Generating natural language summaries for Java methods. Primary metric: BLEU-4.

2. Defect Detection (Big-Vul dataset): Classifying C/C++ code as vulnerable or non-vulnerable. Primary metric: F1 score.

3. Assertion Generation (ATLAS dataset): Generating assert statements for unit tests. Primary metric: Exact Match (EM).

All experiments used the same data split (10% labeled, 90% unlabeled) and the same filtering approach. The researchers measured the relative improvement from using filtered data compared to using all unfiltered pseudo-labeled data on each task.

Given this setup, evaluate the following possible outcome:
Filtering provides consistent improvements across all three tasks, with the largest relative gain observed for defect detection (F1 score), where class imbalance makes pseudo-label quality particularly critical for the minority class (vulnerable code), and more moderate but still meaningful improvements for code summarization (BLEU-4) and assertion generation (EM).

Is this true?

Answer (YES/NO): NO